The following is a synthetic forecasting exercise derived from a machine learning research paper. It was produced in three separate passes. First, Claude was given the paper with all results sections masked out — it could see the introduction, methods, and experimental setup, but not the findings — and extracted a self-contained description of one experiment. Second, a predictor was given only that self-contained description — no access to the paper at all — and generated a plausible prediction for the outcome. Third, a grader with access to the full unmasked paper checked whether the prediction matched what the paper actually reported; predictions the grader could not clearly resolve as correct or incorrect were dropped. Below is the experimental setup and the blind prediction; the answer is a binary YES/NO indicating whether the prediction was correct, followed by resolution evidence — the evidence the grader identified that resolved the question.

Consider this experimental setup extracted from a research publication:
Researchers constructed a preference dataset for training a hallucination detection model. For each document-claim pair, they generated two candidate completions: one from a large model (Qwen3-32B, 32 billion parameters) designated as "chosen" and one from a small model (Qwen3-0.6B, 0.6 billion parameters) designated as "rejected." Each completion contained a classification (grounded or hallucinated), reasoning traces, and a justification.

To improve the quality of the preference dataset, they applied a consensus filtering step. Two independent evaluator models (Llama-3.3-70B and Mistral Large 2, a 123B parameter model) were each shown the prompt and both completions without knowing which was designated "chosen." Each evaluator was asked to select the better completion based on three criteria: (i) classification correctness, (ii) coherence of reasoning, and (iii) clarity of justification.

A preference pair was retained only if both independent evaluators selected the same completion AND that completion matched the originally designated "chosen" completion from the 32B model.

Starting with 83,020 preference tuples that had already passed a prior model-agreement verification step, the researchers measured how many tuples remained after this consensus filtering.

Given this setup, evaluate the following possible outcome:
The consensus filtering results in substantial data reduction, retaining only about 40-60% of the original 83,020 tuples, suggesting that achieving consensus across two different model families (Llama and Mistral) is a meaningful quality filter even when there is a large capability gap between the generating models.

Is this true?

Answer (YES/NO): NO